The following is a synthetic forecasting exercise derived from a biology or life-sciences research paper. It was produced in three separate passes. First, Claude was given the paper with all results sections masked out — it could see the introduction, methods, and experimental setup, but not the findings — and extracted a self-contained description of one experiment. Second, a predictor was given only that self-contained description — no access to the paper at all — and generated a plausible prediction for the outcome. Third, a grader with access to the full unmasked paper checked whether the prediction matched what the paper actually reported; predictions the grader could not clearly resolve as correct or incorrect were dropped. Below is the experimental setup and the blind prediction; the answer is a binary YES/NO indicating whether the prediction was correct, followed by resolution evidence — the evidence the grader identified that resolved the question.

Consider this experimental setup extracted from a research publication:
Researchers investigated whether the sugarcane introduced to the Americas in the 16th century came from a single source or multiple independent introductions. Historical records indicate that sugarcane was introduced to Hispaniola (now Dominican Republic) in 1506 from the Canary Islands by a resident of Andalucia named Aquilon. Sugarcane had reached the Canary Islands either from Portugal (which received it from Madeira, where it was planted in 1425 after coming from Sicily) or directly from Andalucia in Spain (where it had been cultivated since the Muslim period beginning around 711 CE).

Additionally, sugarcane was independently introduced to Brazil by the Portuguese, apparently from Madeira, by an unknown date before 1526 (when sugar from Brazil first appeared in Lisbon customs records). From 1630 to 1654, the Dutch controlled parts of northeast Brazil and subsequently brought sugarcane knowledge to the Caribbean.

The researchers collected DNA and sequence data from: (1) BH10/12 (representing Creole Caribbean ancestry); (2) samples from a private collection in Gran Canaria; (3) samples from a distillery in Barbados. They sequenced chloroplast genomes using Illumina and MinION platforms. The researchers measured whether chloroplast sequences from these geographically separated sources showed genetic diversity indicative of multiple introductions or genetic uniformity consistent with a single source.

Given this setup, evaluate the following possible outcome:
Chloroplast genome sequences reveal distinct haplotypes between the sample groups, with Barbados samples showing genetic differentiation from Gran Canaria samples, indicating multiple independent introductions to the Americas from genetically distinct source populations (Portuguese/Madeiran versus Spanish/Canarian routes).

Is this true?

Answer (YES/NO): NO